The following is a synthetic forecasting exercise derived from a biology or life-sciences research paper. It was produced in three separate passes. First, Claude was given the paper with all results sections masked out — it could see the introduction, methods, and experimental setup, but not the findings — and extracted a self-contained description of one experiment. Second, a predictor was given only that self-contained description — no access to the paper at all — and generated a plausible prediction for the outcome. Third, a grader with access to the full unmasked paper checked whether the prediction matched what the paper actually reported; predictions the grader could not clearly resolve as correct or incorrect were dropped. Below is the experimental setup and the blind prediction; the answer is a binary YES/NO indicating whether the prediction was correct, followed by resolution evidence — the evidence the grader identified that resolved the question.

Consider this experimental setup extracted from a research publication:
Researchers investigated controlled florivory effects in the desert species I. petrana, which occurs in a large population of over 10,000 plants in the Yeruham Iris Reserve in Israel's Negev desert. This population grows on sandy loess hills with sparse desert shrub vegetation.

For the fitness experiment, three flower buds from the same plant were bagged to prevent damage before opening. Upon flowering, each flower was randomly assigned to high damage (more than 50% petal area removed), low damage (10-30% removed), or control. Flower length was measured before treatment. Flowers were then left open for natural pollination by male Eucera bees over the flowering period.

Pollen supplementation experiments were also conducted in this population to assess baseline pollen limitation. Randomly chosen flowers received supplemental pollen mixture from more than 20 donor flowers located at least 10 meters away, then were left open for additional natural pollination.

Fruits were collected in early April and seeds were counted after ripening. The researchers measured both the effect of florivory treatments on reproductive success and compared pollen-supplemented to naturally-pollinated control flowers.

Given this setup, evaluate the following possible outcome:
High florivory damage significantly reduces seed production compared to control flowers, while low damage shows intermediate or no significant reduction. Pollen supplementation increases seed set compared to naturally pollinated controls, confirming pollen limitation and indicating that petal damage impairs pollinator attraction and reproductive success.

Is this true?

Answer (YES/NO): NO